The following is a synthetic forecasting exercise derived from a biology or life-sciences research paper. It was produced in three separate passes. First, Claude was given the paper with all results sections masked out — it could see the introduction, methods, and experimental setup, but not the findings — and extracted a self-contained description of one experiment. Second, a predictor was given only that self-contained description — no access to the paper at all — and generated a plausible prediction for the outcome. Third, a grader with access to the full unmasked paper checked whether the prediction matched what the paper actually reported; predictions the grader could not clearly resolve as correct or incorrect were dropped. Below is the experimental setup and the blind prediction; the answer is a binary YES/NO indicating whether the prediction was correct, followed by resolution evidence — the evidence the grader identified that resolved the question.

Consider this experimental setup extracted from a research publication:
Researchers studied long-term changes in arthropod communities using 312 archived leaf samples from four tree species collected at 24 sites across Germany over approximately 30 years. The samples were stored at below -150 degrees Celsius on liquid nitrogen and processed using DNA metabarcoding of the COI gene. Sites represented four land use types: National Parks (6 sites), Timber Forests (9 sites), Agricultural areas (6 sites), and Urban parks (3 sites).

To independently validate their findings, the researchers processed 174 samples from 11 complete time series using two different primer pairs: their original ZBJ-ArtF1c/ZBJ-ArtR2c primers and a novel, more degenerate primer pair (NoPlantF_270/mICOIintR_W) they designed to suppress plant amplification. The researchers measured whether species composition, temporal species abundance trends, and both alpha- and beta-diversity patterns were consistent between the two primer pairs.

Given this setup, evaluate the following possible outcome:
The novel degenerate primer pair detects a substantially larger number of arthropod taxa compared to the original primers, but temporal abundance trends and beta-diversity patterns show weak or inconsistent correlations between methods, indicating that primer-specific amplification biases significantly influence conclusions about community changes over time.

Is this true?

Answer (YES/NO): NO